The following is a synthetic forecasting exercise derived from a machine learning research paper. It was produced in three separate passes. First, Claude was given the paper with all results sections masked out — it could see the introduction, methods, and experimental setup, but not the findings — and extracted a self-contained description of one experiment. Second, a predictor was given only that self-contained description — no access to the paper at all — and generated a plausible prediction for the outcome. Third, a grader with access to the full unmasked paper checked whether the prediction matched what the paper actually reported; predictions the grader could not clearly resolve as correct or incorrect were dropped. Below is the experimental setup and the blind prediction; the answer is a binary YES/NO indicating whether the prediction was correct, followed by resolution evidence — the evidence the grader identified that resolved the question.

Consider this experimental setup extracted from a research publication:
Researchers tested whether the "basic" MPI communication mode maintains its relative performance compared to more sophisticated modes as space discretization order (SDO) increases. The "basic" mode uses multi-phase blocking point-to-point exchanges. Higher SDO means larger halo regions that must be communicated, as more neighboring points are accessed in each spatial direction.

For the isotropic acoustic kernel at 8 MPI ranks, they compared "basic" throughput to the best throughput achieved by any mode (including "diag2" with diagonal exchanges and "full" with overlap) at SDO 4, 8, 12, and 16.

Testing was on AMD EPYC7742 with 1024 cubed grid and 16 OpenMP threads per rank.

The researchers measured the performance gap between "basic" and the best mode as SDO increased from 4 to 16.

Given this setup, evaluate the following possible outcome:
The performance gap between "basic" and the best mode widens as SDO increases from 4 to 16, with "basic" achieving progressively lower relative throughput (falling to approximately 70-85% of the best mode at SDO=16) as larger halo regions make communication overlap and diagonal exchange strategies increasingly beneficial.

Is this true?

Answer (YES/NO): NO